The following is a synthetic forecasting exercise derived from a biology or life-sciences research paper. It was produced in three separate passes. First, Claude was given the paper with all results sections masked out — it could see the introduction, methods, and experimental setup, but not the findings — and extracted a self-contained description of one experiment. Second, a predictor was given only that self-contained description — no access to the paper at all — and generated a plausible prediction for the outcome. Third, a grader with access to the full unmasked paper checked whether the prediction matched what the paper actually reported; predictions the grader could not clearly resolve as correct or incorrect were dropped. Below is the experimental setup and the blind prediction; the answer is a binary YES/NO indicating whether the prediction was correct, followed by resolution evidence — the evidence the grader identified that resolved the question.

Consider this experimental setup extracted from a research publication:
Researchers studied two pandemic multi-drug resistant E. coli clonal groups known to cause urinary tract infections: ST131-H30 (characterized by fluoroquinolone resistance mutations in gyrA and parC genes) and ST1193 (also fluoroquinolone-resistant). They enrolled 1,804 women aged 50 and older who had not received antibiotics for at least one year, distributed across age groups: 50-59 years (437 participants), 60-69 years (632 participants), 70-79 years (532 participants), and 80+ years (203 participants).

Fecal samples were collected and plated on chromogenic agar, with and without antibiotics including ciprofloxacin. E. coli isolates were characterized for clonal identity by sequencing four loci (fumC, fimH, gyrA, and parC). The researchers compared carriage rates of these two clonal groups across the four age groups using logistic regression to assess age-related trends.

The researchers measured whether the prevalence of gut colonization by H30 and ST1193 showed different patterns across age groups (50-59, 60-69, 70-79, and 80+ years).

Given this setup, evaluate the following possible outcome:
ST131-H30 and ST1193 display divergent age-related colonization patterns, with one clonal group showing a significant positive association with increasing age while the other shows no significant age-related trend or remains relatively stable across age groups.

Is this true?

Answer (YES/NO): NO